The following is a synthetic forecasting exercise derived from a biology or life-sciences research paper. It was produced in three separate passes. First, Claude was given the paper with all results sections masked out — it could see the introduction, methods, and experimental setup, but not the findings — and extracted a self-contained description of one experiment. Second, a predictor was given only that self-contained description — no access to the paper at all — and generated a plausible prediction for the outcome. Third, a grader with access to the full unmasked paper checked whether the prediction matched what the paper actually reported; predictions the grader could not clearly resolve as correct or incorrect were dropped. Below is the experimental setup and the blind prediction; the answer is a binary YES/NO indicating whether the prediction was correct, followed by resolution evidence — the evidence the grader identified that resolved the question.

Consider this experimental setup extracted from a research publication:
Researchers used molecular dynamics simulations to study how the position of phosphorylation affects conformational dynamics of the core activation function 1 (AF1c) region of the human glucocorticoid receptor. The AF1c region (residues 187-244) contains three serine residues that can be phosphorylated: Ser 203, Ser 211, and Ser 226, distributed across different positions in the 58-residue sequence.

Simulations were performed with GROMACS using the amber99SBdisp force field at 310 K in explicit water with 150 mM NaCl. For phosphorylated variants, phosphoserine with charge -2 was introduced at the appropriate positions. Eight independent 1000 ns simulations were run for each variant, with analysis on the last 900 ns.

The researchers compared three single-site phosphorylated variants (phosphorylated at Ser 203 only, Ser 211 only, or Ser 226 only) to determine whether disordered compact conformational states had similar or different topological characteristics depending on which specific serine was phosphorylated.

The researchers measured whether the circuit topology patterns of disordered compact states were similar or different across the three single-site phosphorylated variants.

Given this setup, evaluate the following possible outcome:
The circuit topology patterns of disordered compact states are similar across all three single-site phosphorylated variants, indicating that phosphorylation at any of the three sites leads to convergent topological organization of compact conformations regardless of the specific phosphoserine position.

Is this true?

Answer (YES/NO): NO